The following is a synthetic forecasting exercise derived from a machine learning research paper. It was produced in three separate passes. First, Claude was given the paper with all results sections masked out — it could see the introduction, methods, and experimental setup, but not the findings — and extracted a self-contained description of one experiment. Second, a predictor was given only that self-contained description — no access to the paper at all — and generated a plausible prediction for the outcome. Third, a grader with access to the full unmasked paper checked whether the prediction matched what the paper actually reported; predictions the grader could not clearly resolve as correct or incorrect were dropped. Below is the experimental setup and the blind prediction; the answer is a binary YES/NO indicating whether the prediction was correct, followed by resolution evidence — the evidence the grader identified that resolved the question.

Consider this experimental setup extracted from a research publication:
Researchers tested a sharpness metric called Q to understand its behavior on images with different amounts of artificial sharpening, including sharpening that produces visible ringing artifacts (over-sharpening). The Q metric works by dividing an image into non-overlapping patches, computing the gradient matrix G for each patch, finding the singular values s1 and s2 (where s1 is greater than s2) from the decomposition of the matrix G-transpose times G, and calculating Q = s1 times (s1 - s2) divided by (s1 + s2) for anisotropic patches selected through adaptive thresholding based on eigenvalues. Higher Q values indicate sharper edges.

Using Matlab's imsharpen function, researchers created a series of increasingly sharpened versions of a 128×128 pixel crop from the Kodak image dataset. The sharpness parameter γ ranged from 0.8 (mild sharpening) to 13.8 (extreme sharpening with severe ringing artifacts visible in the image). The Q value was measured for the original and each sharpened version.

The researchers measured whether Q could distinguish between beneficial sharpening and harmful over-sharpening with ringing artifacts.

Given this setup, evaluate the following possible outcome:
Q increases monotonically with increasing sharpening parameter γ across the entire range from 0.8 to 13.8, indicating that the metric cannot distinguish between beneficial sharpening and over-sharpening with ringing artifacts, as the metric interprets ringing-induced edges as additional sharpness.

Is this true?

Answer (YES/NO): YES